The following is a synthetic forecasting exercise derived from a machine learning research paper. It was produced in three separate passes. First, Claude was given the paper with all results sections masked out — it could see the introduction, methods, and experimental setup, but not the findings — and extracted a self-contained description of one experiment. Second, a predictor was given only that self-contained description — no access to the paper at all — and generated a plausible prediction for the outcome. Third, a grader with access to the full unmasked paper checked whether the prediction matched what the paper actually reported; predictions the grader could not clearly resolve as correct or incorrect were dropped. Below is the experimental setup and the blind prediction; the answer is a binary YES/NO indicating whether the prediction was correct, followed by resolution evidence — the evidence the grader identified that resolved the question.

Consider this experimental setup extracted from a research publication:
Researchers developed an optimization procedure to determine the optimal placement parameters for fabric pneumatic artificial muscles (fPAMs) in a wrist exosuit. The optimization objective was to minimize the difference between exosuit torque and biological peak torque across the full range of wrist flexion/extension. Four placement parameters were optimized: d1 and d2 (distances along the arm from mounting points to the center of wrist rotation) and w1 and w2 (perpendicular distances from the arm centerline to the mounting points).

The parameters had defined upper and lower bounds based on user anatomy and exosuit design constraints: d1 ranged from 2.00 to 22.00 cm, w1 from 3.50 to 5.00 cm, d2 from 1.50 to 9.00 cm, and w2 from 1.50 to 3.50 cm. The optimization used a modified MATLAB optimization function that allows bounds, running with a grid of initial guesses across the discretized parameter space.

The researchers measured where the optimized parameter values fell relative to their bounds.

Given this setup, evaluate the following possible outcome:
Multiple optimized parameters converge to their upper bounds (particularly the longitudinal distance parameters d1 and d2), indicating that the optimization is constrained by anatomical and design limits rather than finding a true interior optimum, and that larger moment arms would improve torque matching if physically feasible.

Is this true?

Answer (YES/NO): YES